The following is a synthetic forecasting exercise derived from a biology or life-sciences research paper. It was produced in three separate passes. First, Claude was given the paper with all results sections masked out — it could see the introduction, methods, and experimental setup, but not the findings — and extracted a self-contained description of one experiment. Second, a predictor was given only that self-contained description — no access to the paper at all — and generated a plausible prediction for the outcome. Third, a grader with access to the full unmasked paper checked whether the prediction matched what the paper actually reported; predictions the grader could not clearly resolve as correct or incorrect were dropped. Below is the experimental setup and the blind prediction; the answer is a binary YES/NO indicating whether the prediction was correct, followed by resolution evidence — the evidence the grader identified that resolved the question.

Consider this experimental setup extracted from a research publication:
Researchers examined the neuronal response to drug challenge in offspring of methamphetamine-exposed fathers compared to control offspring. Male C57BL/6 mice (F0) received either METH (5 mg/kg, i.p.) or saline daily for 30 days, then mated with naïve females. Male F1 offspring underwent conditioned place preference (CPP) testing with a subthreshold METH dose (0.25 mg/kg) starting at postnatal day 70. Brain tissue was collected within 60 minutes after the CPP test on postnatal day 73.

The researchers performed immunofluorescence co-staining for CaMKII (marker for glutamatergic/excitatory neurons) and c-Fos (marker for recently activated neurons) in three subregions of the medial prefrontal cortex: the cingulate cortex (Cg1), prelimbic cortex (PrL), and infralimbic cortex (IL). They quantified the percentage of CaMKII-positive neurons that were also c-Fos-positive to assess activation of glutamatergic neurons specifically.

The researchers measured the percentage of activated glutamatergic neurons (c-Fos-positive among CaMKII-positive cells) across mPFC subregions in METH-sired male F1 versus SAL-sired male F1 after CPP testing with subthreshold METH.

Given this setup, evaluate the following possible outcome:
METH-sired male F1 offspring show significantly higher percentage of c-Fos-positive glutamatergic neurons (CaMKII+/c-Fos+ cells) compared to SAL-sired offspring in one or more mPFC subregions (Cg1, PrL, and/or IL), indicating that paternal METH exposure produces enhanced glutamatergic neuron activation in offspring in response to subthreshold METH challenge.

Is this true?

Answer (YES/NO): YES